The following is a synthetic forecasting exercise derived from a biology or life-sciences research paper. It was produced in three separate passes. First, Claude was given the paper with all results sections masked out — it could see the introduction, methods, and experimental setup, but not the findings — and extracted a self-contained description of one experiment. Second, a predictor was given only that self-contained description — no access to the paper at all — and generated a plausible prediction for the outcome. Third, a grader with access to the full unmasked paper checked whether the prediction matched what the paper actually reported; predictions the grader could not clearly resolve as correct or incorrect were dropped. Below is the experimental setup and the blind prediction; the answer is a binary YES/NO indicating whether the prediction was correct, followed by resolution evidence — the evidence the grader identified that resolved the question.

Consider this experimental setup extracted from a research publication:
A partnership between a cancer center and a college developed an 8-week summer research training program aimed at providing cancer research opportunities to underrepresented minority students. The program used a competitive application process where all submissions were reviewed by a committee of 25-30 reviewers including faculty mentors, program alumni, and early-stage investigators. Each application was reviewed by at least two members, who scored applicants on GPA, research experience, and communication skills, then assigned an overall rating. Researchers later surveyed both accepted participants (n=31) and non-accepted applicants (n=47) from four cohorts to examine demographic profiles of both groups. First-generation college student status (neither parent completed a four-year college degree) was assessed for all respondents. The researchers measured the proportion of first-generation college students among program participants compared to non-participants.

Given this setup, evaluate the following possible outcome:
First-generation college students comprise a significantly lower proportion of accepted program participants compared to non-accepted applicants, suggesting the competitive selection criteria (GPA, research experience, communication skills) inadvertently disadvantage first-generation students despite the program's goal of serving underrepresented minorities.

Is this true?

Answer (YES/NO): NO